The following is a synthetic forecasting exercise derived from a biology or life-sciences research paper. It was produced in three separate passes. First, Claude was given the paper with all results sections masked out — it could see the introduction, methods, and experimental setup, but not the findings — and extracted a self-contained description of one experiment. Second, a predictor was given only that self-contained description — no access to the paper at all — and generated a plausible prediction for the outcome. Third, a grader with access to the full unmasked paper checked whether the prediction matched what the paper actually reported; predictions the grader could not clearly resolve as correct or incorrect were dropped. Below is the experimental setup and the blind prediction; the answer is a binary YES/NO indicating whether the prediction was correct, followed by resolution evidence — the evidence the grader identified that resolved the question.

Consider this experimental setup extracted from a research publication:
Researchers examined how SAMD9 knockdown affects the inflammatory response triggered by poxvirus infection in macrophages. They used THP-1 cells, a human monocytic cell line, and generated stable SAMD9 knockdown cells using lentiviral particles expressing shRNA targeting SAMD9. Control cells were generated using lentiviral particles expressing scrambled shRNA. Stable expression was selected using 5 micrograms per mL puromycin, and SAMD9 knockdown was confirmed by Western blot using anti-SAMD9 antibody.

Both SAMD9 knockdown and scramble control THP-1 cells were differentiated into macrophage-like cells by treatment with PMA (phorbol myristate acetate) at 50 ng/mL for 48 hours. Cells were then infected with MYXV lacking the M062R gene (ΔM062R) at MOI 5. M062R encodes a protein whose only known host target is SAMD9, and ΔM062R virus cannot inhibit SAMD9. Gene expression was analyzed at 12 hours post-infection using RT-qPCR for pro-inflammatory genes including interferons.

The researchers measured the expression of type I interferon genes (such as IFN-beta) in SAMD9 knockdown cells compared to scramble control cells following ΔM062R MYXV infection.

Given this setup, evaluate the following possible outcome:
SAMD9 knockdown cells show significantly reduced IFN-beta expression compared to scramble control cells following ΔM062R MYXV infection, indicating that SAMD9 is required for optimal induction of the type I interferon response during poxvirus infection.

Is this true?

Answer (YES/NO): YES